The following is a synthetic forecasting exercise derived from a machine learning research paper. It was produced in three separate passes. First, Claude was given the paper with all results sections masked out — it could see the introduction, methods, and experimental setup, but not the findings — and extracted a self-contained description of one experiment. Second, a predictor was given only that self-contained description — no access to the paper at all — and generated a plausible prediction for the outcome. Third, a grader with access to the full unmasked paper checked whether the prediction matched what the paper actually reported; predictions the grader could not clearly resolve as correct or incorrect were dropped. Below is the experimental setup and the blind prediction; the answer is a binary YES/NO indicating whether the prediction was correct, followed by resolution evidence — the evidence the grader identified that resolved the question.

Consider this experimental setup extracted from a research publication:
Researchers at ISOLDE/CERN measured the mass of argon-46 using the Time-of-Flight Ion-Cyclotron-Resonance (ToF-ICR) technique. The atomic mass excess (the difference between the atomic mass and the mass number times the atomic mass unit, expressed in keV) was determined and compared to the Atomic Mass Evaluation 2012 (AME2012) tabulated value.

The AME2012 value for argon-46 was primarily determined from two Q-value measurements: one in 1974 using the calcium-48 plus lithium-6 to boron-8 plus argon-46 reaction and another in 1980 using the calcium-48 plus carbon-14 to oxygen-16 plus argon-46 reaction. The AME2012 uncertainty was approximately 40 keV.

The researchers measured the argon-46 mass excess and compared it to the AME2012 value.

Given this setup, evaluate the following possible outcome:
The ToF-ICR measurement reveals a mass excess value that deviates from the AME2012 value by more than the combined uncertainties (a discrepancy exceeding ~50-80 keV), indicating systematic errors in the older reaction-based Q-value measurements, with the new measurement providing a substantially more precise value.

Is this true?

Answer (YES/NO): NO